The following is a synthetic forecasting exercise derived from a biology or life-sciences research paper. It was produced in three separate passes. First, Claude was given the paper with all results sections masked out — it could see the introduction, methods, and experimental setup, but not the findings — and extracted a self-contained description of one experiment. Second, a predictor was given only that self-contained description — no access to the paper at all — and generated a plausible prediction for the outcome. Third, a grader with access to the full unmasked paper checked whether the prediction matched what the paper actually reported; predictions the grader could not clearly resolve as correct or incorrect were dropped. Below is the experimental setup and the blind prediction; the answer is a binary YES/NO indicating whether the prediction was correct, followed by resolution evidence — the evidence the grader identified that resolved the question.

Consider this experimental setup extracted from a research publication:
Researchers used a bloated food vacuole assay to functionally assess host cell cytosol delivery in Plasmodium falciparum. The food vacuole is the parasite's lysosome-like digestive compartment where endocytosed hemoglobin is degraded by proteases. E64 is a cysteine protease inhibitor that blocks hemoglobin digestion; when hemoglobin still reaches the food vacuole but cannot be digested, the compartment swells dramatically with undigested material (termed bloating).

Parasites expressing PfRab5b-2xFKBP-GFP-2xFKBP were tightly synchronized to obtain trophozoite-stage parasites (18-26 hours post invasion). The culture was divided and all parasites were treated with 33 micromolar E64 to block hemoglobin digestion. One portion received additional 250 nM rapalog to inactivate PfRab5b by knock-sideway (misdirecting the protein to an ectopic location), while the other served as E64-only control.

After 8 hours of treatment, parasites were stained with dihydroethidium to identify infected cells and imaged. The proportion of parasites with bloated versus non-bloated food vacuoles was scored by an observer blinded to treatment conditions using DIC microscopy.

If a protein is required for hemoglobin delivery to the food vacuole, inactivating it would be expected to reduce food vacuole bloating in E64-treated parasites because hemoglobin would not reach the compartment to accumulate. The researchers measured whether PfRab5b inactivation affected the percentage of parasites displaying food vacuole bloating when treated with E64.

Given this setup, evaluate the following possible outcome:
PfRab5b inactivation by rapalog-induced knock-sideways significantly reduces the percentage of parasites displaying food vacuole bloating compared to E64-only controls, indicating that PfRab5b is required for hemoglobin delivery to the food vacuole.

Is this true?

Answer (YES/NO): YES